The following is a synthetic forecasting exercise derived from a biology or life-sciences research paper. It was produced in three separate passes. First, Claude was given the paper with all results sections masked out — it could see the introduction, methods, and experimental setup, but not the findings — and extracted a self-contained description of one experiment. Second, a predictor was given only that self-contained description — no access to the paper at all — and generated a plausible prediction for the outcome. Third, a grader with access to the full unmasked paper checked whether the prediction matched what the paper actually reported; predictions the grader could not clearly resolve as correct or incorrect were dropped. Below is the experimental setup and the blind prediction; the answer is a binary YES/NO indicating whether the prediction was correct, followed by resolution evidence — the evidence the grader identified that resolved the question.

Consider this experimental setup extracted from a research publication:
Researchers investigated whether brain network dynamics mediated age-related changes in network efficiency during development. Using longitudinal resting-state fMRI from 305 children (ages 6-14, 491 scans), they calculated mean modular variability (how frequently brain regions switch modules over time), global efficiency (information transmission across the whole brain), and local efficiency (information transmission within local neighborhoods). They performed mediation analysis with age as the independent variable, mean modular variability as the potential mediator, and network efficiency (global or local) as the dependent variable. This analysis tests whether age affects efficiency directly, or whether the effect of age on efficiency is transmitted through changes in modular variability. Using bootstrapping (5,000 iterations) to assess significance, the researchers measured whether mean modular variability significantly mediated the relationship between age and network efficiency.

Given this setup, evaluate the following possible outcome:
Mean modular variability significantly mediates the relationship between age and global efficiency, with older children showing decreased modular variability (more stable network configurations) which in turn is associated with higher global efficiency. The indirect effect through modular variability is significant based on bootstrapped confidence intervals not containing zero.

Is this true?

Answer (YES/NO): NO